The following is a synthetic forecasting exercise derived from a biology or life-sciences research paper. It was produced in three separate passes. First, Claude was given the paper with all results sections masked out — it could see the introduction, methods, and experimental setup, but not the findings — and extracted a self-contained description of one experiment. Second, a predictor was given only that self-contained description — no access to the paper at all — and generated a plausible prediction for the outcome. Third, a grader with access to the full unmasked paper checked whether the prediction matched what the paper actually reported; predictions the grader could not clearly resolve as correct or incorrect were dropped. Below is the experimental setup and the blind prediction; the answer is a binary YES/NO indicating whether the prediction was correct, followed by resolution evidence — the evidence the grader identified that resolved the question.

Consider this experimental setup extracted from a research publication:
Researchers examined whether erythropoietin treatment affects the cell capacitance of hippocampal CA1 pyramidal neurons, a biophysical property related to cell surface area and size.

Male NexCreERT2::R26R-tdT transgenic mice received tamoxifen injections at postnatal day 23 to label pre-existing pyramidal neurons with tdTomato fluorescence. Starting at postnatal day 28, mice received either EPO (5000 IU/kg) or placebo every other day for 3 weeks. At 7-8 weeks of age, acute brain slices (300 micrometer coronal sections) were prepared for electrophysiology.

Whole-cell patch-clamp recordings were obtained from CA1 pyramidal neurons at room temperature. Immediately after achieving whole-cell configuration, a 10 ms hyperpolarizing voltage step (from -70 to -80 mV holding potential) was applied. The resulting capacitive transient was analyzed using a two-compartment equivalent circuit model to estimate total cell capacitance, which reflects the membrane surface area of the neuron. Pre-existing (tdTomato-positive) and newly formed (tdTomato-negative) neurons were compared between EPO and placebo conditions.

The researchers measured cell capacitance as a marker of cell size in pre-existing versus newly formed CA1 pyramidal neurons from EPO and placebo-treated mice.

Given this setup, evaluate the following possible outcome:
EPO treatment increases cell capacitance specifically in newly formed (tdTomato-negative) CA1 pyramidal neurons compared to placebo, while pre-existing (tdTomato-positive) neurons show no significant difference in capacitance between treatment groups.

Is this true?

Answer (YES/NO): NO